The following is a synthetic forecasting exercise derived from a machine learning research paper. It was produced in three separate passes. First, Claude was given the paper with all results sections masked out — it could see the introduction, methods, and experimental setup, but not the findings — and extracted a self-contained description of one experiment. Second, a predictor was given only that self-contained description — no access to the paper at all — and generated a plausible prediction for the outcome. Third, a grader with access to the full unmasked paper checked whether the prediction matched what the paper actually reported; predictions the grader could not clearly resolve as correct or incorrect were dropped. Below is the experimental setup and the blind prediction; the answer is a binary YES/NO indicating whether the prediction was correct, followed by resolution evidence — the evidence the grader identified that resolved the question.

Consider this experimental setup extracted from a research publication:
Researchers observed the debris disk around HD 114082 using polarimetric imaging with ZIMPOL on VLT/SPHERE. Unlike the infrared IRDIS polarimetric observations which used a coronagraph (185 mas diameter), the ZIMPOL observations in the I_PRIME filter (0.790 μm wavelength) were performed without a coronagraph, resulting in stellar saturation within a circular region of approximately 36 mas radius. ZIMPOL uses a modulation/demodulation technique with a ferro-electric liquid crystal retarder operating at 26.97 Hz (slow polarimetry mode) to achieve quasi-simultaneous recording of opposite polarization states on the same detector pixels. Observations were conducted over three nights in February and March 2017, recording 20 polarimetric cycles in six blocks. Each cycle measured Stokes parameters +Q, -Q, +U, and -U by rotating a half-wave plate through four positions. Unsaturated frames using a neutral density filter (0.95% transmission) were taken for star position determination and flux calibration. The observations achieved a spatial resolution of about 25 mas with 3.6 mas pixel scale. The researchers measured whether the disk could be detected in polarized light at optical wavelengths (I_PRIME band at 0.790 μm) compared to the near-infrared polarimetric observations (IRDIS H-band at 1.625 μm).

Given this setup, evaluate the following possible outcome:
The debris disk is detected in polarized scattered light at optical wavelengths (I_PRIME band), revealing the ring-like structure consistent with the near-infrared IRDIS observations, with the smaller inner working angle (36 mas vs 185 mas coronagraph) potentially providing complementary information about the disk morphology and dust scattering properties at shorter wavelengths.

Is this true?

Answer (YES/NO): YES